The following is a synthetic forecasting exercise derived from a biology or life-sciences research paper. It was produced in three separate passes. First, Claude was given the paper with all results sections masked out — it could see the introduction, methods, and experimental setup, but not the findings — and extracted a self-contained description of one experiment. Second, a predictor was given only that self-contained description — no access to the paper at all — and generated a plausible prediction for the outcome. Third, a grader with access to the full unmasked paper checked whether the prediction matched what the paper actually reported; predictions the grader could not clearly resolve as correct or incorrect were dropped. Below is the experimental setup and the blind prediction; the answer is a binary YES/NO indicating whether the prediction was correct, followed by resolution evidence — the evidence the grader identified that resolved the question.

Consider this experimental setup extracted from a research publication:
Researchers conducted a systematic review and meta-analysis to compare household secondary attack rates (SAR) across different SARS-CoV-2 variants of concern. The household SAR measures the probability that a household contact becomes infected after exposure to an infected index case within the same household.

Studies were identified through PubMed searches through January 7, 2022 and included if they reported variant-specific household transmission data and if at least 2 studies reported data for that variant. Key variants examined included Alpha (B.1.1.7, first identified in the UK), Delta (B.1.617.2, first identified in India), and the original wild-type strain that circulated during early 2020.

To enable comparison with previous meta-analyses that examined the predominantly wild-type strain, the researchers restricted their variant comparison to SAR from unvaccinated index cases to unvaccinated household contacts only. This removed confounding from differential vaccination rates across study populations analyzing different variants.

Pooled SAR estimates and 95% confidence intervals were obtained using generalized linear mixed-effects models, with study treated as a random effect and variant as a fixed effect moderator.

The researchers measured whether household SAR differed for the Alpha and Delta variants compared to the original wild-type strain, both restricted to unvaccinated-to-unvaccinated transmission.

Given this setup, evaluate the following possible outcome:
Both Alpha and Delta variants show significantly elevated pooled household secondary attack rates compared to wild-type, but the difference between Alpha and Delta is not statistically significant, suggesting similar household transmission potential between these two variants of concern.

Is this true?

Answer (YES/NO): YES